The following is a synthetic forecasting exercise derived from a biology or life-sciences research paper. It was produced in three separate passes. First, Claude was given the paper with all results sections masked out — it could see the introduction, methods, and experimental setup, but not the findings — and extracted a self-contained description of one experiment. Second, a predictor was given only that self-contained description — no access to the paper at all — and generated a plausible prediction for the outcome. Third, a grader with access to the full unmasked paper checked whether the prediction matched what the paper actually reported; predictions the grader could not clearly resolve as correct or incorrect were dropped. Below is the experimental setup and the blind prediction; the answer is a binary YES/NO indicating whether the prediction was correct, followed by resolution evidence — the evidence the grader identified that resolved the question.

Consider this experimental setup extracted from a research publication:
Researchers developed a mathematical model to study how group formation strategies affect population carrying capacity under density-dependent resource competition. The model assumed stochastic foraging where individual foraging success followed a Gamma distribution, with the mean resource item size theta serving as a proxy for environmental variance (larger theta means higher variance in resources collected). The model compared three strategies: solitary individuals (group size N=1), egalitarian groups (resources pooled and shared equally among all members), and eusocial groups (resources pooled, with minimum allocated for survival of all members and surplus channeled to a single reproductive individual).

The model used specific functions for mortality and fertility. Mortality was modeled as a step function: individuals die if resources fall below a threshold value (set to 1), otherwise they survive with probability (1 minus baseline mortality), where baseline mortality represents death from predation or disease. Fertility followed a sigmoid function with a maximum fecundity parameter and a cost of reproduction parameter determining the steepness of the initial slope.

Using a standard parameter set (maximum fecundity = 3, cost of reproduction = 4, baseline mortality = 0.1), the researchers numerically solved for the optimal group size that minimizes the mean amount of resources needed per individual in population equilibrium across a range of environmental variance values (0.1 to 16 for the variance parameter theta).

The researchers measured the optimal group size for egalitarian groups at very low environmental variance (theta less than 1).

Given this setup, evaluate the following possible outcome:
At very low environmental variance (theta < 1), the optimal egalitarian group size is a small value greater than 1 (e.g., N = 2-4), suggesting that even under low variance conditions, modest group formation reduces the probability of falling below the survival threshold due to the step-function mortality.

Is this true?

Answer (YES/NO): NO